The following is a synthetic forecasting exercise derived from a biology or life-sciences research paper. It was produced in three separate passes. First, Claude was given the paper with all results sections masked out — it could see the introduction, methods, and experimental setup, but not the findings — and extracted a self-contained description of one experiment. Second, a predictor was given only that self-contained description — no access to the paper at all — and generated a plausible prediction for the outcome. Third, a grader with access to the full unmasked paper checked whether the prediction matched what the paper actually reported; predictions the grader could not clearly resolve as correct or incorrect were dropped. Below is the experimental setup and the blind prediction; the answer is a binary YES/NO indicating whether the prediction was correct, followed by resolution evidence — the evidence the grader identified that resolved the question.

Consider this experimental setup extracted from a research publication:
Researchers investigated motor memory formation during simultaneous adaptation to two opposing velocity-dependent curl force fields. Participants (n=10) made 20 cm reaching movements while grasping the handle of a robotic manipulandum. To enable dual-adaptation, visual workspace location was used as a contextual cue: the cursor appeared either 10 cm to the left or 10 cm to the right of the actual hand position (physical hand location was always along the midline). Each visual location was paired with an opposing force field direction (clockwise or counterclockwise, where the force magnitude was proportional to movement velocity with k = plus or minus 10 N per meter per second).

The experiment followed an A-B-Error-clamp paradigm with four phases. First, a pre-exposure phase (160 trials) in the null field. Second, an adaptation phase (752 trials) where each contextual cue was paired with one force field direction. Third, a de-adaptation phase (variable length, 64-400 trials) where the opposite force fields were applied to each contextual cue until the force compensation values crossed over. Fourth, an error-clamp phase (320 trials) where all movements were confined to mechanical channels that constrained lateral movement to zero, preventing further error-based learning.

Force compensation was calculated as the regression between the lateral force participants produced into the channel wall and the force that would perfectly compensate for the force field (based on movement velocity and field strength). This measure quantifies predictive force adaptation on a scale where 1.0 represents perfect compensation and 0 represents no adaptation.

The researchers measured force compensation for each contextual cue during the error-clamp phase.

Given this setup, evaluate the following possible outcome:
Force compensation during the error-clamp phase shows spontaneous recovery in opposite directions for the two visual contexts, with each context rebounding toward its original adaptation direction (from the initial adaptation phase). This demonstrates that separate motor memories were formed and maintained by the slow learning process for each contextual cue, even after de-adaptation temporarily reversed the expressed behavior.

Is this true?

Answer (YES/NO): YES